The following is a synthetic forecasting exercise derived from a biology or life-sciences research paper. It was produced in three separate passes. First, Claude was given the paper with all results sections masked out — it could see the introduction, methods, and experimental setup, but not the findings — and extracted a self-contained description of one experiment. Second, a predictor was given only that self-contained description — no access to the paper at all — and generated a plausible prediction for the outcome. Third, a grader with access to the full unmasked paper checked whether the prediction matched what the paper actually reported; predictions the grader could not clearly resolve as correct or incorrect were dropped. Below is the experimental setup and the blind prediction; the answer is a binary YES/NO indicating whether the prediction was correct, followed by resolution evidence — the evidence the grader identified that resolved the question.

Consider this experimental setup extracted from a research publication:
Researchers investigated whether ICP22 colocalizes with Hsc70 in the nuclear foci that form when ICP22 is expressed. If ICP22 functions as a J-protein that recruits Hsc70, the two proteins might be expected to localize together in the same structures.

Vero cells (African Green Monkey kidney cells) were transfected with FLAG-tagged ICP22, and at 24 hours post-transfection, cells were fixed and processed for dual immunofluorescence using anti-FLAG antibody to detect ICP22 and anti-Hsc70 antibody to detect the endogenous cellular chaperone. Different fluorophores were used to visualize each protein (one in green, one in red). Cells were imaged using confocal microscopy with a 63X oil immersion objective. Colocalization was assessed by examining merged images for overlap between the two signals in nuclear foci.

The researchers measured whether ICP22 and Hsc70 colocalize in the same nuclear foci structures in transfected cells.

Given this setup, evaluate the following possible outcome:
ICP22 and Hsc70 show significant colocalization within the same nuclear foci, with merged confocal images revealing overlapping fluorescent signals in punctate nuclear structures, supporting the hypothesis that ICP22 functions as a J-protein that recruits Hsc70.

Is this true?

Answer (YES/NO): YES